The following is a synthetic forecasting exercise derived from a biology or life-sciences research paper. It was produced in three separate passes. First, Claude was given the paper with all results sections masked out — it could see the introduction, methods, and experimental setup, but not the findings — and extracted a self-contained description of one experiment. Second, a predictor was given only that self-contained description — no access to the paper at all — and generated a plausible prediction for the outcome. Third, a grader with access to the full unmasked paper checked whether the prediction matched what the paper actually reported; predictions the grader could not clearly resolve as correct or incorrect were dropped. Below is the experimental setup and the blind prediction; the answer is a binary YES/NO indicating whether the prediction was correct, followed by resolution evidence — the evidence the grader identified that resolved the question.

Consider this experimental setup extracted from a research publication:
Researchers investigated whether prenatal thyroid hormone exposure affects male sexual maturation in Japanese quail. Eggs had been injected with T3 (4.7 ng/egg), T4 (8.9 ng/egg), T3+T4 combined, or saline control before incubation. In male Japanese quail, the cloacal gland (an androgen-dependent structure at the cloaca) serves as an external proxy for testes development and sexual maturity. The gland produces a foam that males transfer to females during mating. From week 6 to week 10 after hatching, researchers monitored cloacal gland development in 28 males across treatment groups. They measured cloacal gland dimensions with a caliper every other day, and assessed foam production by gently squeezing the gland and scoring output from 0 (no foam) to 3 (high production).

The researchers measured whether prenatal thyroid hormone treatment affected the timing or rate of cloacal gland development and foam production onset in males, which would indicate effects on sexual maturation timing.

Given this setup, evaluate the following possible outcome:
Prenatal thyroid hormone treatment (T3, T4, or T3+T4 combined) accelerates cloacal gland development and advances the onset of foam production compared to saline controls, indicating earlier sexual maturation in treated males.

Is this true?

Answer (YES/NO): NO